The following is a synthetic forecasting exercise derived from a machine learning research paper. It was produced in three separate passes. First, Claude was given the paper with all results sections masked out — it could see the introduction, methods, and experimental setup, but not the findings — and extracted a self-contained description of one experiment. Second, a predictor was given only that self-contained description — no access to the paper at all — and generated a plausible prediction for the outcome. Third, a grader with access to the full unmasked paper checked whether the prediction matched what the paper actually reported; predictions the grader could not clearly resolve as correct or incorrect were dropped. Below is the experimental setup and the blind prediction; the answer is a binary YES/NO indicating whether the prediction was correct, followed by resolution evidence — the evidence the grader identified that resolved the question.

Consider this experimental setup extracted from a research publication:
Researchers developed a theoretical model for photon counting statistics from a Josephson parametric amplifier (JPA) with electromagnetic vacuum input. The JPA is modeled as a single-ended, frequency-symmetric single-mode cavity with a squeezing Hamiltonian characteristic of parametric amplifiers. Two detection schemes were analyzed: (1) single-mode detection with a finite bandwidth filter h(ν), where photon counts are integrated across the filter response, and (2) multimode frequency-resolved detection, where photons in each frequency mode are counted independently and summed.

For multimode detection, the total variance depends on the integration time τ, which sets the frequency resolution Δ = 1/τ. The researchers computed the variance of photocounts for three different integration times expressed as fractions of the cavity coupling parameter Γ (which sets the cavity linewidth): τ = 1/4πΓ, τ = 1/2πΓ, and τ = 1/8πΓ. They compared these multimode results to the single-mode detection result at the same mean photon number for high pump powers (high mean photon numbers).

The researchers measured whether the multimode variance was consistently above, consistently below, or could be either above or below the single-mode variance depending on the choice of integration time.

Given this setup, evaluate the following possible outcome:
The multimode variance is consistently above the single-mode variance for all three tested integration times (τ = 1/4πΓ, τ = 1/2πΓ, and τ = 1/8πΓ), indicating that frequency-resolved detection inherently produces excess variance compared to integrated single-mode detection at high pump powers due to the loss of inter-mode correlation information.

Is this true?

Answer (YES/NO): NO